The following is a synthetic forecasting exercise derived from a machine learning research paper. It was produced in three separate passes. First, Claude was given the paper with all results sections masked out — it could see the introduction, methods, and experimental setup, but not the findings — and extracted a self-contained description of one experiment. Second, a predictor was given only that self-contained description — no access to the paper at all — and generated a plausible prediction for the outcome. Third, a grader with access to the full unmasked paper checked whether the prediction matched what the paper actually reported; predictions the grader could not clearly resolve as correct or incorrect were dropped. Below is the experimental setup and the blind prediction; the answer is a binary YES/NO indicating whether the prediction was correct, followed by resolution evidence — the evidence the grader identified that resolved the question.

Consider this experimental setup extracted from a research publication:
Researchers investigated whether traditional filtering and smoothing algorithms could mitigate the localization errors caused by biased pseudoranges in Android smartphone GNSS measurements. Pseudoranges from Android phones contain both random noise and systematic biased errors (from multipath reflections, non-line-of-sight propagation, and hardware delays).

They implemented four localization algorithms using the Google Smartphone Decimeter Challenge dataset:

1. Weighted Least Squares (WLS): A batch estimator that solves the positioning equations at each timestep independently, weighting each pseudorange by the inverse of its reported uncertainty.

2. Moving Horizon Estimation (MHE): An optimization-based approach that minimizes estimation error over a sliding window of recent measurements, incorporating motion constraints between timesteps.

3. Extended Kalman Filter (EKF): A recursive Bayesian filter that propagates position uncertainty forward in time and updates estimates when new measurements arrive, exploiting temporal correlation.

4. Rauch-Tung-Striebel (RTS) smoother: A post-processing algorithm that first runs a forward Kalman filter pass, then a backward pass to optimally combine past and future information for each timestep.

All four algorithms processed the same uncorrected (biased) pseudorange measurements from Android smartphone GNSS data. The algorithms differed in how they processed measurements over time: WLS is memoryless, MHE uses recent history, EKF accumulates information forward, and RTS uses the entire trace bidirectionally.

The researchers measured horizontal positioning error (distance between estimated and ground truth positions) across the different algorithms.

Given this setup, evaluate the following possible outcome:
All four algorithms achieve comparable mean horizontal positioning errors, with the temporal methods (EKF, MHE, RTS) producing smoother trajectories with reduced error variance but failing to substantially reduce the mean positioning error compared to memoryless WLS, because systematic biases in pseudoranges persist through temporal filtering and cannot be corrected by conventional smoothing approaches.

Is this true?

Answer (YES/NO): NO